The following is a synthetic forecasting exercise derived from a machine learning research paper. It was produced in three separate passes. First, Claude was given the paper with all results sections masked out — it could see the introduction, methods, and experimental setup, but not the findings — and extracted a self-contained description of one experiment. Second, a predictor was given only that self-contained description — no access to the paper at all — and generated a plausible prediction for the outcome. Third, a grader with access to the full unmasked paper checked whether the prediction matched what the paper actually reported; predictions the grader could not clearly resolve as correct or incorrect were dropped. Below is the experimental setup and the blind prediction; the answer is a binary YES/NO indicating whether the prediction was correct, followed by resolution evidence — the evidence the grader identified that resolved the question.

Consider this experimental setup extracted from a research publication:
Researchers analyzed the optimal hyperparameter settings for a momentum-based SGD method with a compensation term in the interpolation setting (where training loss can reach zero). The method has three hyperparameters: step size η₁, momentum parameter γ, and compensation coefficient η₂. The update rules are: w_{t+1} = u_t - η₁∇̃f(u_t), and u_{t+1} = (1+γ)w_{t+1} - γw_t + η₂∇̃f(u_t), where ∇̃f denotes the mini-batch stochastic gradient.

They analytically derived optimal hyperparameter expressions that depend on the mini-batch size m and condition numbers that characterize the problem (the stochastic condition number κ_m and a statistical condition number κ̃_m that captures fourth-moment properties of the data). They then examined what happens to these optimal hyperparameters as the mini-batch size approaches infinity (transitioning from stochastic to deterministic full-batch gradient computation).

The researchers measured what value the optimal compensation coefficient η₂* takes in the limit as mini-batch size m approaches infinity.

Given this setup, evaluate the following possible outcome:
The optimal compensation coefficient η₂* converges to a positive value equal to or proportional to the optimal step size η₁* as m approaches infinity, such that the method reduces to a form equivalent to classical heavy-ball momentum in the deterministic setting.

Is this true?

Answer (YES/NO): NO